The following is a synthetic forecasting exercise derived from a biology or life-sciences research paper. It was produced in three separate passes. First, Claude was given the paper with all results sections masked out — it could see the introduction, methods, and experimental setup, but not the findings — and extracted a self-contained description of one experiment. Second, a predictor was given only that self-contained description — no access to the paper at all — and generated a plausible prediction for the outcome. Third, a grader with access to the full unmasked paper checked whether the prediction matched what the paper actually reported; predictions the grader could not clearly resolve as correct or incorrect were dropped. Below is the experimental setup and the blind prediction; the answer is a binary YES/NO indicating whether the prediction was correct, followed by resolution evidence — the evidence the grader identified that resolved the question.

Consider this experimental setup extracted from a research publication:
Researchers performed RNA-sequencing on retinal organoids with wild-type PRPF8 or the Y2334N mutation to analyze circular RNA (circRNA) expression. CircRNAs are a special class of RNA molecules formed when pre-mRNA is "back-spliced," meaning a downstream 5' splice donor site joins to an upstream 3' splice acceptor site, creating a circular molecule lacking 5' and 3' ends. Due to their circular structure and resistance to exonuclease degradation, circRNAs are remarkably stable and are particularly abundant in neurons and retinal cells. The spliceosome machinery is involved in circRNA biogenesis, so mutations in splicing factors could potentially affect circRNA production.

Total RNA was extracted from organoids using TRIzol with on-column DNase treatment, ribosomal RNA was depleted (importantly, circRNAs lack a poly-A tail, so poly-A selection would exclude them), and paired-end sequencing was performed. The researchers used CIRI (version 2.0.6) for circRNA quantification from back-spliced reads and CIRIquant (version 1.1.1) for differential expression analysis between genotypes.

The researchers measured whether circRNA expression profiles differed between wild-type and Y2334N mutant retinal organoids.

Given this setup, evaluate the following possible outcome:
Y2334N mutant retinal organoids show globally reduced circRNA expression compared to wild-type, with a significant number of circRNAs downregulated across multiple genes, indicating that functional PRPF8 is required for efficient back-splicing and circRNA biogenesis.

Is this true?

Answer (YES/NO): NO